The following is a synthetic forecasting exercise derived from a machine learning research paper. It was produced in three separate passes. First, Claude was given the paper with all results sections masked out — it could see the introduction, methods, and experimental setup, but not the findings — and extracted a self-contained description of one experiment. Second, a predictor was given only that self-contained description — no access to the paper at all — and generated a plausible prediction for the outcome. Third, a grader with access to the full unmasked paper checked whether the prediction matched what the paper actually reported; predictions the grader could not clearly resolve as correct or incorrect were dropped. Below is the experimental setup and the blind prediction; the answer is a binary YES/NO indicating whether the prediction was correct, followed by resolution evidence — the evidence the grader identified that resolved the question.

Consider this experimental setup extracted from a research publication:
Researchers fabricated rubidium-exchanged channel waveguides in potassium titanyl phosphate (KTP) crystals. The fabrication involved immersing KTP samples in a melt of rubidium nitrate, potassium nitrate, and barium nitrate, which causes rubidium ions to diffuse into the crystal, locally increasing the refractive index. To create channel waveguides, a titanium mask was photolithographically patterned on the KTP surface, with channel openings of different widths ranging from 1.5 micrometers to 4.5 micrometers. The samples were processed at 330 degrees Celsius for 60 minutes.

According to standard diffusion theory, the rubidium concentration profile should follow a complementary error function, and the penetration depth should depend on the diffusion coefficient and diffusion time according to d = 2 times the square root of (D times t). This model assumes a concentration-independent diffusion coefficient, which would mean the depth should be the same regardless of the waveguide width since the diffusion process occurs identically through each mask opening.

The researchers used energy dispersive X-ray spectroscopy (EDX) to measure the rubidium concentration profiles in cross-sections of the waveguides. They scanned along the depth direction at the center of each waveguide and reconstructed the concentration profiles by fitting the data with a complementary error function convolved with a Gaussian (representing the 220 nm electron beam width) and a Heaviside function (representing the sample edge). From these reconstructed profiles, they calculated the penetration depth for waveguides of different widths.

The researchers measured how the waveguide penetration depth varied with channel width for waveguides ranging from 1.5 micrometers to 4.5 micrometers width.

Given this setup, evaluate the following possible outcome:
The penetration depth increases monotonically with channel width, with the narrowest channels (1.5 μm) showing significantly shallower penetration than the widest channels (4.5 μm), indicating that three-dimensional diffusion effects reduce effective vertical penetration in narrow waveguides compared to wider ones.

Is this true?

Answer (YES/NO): NO